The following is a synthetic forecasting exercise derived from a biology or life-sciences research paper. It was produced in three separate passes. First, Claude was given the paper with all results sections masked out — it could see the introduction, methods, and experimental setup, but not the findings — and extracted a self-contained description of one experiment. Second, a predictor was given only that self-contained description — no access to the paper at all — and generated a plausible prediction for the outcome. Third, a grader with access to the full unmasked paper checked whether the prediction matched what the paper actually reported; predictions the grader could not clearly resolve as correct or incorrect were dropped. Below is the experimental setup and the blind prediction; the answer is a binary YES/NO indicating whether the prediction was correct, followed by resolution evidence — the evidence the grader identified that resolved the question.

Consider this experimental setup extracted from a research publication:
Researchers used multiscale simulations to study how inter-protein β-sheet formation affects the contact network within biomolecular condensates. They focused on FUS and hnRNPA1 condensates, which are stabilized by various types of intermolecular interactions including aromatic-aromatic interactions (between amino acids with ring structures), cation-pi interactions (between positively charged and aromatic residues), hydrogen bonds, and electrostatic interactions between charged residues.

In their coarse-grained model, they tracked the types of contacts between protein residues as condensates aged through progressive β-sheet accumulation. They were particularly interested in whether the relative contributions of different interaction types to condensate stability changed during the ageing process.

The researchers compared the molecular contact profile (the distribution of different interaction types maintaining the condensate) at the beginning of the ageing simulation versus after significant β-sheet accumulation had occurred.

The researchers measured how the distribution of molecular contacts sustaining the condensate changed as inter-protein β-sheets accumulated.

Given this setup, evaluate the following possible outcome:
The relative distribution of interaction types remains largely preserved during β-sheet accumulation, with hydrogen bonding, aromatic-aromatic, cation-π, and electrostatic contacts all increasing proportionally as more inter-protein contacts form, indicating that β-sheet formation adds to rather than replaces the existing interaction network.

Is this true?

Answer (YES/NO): NO